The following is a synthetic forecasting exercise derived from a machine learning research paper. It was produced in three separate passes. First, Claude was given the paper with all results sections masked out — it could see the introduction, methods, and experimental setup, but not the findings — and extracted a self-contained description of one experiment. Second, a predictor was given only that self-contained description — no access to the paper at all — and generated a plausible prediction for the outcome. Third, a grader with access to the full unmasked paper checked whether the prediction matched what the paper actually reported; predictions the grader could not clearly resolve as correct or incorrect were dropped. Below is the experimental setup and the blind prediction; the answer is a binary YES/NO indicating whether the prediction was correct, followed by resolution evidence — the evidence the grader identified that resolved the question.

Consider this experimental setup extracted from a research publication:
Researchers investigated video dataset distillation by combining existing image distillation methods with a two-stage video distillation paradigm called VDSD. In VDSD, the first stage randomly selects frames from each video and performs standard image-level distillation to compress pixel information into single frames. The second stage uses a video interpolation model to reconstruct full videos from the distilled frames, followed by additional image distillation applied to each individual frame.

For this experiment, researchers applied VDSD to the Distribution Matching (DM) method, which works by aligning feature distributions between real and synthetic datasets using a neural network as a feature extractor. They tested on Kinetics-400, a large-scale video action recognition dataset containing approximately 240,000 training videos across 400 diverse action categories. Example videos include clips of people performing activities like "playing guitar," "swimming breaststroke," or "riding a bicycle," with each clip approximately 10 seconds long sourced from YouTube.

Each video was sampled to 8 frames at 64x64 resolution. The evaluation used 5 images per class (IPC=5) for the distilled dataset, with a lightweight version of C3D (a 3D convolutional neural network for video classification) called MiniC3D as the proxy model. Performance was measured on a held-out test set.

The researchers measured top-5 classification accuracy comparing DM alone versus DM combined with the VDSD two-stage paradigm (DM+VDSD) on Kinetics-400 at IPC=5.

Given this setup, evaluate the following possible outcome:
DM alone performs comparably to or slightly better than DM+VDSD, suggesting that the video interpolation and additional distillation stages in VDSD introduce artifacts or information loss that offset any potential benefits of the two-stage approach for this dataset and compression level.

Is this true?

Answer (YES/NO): YES